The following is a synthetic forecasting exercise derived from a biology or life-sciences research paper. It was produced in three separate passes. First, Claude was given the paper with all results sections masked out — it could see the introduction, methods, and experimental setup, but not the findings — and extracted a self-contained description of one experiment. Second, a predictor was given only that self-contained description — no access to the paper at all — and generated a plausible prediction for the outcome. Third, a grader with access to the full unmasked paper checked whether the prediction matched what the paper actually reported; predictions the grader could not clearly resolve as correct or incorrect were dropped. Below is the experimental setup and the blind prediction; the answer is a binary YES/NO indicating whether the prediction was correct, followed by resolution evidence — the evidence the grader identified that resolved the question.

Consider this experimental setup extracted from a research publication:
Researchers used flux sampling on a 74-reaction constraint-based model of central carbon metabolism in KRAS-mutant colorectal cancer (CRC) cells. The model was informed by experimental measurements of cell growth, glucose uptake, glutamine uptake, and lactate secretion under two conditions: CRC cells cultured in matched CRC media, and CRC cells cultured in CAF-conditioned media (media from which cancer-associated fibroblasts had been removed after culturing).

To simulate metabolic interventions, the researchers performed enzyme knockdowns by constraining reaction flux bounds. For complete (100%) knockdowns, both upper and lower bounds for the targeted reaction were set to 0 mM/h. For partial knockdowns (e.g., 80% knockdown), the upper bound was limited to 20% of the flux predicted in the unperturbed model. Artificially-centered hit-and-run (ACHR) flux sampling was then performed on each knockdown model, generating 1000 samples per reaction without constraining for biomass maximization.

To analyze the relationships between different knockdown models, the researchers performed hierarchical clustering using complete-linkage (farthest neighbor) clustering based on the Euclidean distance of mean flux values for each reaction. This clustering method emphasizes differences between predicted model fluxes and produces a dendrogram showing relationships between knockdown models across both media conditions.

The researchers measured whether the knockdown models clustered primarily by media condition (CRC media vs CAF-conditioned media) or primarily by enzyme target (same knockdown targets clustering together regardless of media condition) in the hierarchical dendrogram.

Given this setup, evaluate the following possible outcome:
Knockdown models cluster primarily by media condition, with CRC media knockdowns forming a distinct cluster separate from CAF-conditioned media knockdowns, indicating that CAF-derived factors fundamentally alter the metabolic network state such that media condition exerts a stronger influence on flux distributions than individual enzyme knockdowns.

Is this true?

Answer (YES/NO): YES